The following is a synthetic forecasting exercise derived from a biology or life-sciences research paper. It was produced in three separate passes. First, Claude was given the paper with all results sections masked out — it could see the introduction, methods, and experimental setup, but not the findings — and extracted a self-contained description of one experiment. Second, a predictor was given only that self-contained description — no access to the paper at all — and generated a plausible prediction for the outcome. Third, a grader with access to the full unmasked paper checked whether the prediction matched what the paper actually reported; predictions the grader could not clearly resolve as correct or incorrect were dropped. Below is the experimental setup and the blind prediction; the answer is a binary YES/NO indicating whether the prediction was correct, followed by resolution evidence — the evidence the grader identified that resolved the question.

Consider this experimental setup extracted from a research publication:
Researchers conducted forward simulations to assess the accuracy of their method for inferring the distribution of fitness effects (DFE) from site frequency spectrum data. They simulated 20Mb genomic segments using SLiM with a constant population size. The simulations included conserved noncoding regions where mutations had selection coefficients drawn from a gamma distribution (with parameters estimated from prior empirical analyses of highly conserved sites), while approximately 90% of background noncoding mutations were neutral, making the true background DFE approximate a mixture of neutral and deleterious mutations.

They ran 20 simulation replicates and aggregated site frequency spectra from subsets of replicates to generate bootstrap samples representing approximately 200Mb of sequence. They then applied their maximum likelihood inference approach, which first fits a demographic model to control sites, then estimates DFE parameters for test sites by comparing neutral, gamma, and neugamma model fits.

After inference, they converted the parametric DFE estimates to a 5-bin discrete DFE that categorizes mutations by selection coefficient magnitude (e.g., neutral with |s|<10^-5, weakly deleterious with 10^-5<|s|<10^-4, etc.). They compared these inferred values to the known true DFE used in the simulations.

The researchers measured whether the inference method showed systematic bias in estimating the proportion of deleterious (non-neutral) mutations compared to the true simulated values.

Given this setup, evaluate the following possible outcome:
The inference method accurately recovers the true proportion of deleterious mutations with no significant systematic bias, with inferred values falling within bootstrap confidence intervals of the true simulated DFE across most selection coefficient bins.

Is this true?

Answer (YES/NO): NO